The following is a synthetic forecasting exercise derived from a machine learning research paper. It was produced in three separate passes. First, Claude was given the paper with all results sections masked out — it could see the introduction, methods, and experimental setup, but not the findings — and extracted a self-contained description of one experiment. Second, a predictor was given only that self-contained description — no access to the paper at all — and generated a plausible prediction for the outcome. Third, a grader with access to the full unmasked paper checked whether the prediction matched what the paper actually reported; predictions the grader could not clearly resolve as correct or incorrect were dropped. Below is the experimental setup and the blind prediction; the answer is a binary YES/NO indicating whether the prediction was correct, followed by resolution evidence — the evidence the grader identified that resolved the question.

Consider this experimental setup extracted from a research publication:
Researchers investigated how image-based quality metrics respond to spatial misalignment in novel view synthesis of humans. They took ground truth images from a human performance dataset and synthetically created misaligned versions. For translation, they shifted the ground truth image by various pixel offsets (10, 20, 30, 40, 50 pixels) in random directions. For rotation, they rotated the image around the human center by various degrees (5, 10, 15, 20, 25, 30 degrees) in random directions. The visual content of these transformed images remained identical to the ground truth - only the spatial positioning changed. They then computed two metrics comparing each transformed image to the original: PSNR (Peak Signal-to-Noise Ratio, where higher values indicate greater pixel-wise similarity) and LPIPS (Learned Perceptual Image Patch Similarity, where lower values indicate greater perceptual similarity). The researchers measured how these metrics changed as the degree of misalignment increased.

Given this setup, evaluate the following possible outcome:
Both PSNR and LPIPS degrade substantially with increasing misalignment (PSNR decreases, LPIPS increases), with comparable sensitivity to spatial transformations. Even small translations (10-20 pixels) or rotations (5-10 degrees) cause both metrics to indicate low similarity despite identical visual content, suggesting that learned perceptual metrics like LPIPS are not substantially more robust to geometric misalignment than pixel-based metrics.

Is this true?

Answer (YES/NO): YES